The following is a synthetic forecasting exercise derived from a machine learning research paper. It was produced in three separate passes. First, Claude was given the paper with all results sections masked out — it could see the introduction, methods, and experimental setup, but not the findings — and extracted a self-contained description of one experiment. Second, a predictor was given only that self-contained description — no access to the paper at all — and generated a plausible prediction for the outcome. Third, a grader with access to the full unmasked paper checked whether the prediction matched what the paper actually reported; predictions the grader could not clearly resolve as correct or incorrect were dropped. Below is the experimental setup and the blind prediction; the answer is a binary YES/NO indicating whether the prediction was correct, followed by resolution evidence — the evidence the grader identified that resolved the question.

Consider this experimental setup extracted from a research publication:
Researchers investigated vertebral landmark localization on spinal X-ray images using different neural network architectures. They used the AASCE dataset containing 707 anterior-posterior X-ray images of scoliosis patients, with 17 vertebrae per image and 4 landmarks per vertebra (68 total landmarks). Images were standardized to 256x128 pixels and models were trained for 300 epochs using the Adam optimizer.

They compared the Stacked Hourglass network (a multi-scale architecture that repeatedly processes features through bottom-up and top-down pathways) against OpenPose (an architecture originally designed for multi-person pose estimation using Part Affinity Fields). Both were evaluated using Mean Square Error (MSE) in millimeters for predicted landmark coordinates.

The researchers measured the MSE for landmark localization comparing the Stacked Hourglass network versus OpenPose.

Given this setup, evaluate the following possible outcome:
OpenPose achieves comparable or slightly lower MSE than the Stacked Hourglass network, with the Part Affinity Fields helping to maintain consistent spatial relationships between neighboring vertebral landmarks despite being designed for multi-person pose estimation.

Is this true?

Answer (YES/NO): NO